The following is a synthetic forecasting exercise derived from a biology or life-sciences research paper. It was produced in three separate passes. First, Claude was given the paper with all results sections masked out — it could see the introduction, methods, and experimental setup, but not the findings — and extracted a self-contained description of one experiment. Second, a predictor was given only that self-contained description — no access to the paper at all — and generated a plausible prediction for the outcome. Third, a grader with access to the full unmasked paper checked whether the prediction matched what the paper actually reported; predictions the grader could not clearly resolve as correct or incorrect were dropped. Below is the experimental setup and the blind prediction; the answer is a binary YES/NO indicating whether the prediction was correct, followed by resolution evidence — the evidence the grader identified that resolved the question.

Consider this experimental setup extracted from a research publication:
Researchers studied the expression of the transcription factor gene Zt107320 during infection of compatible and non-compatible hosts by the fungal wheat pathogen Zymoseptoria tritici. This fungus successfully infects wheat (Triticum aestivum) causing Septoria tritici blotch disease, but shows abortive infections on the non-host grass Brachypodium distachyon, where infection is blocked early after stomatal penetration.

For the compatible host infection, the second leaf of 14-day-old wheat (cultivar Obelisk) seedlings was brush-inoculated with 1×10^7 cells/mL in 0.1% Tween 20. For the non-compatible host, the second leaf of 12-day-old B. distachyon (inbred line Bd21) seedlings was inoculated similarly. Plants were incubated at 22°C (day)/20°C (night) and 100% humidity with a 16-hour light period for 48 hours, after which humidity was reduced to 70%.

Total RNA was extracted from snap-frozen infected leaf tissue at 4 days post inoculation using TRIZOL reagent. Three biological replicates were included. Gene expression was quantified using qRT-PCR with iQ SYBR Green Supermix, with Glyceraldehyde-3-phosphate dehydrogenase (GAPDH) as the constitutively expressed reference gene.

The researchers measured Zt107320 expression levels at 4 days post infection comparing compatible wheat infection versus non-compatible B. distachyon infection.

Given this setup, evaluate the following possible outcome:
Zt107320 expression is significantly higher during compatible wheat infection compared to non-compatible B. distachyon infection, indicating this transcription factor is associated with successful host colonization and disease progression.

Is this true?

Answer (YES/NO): YES